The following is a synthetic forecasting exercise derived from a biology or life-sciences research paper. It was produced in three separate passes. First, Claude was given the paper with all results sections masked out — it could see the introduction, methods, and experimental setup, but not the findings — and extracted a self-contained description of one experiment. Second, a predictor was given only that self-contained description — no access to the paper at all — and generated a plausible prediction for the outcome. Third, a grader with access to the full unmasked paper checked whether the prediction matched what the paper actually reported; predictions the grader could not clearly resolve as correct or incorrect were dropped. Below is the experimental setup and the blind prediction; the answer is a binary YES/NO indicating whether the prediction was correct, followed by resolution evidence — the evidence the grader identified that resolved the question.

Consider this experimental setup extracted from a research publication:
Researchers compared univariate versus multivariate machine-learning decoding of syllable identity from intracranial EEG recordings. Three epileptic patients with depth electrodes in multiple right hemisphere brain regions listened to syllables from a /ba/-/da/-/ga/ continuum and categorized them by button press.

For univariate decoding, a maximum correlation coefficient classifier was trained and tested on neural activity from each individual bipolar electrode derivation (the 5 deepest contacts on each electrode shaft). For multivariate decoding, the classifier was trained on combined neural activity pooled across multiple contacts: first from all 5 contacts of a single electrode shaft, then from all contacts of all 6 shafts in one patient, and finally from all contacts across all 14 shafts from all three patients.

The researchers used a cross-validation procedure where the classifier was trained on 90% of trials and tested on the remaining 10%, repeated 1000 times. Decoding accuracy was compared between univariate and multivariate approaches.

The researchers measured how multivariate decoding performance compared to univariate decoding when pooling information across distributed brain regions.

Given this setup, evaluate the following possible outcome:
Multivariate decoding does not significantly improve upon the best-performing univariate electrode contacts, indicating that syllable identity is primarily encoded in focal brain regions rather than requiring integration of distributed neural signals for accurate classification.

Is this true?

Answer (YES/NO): YES